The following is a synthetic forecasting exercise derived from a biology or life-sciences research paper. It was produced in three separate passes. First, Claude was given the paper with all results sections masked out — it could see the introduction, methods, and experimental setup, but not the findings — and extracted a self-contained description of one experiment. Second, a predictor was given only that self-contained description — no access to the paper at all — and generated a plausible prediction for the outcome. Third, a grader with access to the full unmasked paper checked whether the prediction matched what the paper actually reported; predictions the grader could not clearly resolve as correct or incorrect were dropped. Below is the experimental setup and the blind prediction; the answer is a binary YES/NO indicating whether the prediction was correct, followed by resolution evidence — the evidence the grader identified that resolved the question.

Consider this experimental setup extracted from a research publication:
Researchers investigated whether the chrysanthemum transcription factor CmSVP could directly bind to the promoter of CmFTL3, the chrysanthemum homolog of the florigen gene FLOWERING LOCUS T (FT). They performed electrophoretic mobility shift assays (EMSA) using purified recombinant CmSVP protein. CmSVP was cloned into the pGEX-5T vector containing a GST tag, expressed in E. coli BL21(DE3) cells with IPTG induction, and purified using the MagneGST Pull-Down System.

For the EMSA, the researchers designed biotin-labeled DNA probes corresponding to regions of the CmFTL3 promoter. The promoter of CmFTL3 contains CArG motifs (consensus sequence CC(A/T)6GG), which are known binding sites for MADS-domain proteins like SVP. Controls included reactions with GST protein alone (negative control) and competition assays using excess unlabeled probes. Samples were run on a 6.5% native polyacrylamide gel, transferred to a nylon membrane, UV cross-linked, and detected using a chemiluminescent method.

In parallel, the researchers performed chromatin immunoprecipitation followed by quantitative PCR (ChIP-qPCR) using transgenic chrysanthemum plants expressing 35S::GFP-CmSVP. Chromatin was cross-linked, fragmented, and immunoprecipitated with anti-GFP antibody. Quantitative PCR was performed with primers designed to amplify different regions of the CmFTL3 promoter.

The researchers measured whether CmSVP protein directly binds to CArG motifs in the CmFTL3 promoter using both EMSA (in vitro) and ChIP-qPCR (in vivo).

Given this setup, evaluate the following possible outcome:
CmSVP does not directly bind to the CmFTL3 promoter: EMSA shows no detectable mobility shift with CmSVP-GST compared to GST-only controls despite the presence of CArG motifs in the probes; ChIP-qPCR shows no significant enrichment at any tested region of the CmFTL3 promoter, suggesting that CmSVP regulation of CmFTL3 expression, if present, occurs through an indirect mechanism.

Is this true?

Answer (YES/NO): NO